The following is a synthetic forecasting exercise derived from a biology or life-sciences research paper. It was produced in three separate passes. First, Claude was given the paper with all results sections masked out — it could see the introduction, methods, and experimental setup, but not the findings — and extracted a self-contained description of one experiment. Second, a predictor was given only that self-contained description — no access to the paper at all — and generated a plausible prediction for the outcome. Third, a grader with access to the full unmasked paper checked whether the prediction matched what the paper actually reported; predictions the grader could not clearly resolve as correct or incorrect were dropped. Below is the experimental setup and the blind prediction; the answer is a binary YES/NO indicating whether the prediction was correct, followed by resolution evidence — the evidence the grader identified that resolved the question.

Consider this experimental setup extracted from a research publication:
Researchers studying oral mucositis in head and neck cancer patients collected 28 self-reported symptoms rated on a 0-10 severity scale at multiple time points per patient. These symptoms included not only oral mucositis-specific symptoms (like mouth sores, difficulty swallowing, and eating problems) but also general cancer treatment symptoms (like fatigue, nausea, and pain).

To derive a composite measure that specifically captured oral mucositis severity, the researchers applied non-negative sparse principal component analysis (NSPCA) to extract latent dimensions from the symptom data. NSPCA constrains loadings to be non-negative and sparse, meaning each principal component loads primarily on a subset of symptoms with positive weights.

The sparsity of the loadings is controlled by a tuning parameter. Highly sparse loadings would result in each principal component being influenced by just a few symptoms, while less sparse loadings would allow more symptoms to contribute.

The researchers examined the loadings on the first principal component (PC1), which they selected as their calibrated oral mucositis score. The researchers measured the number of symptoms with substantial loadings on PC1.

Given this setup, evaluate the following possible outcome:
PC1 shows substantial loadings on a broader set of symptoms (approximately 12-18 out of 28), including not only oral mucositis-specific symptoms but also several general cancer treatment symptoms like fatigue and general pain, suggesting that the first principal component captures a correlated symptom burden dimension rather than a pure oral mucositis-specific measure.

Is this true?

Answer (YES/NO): NO